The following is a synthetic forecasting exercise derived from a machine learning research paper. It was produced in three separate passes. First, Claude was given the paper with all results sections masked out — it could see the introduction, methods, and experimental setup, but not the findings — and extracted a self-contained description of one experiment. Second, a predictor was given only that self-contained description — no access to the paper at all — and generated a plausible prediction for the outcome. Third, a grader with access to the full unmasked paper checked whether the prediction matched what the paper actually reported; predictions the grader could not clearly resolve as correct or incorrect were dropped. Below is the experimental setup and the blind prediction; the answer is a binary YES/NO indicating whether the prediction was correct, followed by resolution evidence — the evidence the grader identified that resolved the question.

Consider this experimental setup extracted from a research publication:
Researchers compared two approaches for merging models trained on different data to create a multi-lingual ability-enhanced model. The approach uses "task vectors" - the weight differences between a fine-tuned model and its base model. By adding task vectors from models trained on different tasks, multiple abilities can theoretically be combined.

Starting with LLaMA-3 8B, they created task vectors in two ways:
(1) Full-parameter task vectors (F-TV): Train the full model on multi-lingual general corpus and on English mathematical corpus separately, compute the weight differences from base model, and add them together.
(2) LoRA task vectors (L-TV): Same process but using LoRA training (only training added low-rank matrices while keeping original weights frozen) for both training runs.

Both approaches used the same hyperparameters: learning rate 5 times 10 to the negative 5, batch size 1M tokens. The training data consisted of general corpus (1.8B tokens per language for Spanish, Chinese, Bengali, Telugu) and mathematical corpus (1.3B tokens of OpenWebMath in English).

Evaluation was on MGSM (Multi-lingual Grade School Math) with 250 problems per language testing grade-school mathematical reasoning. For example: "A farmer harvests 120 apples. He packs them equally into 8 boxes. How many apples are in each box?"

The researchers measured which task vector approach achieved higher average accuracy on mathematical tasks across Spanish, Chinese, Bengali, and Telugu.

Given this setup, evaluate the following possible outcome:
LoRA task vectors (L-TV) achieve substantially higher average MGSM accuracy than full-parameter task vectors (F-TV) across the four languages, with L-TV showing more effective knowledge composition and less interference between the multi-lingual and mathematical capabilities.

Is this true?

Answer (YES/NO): YES